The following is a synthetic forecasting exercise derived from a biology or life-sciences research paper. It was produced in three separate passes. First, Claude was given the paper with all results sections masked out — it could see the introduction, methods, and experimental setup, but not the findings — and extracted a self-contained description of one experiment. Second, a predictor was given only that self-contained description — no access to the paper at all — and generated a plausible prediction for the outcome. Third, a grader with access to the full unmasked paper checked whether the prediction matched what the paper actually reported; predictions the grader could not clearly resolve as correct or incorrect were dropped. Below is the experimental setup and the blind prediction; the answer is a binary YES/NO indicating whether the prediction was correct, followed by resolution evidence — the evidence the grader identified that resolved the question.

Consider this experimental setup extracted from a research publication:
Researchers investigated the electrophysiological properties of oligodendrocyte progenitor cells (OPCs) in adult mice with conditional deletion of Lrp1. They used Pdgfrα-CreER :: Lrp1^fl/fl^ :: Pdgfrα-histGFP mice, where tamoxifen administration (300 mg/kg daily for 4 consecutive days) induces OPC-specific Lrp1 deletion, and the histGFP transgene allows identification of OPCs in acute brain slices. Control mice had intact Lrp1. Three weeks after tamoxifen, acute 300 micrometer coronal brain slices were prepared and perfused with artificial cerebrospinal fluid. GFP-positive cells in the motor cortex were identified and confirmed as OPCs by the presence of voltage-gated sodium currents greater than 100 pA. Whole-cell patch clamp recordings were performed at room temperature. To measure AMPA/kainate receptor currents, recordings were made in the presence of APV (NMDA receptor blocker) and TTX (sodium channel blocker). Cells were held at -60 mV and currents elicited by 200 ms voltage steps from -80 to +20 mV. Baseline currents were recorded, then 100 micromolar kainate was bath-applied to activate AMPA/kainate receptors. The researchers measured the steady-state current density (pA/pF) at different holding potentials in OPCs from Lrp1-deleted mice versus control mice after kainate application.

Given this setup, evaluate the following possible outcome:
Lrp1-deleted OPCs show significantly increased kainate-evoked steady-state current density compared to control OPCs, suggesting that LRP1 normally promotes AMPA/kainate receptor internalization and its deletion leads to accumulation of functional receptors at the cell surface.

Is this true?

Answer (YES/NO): NO